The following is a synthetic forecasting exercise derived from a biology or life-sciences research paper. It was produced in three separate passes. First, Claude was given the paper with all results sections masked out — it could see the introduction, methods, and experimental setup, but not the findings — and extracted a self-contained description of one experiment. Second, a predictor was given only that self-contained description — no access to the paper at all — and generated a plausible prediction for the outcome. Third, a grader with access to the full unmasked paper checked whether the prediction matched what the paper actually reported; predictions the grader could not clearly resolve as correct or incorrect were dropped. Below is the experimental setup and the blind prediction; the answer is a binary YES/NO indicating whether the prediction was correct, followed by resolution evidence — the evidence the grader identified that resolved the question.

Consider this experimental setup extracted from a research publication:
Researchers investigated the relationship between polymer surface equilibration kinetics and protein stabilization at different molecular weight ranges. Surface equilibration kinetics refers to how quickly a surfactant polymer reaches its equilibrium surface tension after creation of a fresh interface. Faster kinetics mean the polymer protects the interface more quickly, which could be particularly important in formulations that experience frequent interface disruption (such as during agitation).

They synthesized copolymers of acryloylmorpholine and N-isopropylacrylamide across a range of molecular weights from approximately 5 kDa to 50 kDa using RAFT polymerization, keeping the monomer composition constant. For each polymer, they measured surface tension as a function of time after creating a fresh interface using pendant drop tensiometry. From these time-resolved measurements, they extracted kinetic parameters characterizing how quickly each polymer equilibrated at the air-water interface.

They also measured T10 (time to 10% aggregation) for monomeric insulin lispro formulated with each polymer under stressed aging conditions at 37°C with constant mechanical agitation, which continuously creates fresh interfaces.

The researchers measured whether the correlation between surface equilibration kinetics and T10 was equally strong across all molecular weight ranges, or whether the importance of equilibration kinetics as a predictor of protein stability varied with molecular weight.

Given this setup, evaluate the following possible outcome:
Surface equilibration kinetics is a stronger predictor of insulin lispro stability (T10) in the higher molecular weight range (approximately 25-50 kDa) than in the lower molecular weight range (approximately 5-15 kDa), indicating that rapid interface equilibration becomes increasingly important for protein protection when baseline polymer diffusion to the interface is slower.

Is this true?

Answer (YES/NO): NO